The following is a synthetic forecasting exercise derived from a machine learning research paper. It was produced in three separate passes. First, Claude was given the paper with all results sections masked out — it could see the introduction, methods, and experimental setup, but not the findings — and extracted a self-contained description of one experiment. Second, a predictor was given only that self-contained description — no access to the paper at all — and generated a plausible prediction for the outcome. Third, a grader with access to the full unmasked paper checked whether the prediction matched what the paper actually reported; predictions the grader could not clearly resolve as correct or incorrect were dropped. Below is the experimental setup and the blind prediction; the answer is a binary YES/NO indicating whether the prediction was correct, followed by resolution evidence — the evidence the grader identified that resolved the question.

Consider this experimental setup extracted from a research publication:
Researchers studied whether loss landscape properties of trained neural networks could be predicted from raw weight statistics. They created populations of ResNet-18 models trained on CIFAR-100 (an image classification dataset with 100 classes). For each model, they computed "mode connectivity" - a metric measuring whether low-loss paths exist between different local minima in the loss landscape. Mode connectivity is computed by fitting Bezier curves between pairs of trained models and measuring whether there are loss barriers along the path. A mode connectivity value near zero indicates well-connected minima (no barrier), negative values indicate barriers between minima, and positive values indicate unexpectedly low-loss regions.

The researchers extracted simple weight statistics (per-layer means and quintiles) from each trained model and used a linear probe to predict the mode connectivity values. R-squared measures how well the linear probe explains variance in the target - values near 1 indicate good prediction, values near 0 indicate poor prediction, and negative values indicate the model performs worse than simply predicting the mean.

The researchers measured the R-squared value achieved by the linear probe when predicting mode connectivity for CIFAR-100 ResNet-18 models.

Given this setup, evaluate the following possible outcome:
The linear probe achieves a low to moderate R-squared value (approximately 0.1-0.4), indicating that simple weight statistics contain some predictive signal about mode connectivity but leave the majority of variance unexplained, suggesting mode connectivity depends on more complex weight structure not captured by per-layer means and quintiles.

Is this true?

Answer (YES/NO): NO